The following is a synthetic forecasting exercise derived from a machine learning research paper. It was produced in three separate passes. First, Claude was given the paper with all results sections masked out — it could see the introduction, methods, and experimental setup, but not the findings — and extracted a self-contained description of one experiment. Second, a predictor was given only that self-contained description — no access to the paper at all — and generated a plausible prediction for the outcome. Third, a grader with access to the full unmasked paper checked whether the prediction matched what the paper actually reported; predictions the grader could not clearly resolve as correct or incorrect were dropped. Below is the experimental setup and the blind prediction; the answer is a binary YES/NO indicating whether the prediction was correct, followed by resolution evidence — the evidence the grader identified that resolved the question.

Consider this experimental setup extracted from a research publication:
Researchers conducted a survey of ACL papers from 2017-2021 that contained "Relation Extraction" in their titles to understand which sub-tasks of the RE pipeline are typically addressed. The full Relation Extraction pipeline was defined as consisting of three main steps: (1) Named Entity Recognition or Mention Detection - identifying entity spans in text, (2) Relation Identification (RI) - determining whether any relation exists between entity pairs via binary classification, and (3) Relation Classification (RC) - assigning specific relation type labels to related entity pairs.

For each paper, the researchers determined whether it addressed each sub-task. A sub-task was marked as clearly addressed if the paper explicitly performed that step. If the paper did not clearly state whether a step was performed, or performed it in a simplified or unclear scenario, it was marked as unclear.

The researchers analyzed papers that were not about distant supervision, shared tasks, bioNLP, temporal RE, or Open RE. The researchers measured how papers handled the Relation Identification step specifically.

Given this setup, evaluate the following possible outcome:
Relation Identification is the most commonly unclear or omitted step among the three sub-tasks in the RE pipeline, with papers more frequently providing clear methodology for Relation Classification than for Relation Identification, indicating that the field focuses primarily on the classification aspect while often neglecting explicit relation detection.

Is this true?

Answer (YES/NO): NO